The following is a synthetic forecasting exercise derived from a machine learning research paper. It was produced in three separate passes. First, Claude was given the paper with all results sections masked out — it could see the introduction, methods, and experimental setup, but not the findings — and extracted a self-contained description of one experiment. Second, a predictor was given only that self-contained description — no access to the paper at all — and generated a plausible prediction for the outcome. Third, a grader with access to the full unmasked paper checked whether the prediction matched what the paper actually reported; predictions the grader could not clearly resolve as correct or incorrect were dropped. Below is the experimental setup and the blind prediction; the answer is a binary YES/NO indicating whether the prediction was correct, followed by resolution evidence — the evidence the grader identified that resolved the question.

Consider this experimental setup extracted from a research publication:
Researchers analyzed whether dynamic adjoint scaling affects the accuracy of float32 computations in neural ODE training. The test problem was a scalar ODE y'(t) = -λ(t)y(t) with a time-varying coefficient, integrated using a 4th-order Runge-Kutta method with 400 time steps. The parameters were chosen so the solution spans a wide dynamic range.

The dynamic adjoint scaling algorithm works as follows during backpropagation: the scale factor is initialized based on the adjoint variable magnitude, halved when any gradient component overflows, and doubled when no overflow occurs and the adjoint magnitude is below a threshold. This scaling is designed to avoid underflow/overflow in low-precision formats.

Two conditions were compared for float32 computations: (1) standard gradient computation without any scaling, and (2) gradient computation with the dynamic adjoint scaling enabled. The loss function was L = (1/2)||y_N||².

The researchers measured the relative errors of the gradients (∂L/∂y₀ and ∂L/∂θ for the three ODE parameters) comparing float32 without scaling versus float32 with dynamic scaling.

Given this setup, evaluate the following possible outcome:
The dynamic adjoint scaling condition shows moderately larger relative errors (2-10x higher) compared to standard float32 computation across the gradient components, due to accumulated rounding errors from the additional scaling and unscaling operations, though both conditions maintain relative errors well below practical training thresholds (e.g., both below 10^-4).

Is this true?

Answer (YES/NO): NO